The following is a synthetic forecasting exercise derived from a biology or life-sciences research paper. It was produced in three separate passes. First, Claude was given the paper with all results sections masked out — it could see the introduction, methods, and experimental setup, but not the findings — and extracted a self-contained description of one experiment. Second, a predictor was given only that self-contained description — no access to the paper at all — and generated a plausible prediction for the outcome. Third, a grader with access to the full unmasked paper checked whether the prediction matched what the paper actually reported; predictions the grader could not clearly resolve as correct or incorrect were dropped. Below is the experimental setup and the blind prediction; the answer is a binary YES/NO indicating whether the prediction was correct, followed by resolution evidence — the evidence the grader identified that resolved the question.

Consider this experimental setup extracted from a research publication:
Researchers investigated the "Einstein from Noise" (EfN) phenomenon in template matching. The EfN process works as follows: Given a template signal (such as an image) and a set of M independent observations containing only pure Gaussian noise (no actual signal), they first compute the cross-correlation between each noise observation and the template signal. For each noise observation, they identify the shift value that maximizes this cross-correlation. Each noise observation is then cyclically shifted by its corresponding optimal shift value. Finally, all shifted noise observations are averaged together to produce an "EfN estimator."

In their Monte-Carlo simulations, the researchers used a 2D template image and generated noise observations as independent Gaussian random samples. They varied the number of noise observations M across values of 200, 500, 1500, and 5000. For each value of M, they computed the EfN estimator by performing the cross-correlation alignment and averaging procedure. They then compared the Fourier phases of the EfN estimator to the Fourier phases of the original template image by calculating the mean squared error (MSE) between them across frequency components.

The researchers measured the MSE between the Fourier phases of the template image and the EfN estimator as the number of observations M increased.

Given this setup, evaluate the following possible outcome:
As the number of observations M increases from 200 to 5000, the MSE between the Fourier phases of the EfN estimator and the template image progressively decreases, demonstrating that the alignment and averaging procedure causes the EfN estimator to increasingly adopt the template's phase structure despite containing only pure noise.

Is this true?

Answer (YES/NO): YES